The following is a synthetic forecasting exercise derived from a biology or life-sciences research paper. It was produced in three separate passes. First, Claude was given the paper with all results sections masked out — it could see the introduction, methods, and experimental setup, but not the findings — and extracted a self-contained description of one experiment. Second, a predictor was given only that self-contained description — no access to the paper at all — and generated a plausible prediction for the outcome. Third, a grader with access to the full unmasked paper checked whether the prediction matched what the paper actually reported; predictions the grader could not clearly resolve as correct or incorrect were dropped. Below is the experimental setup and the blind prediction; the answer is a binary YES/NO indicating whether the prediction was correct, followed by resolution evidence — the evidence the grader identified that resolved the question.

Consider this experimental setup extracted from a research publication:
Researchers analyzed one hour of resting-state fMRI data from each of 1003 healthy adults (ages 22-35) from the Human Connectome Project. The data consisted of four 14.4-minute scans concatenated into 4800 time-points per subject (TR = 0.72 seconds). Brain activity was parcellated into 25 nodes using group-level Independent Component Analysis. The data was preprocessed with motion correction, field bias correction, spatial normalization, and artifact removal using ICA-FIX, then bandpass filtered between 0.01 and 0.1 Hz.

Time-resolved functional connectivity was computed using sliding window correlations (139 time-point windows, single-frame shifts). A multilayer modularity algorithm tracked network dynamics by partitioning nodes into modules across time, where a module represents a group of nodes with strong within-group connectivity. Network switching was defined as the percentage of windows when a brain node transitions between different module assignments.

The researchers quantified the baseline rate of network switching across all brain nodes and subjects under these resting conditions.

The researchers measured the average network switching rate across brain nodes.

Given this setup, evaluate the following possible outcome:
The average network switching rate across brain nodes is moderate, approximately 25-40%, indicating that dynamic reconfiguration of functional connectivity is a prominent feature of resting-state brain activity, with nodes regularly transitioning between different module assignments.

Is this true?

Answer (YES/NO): NO